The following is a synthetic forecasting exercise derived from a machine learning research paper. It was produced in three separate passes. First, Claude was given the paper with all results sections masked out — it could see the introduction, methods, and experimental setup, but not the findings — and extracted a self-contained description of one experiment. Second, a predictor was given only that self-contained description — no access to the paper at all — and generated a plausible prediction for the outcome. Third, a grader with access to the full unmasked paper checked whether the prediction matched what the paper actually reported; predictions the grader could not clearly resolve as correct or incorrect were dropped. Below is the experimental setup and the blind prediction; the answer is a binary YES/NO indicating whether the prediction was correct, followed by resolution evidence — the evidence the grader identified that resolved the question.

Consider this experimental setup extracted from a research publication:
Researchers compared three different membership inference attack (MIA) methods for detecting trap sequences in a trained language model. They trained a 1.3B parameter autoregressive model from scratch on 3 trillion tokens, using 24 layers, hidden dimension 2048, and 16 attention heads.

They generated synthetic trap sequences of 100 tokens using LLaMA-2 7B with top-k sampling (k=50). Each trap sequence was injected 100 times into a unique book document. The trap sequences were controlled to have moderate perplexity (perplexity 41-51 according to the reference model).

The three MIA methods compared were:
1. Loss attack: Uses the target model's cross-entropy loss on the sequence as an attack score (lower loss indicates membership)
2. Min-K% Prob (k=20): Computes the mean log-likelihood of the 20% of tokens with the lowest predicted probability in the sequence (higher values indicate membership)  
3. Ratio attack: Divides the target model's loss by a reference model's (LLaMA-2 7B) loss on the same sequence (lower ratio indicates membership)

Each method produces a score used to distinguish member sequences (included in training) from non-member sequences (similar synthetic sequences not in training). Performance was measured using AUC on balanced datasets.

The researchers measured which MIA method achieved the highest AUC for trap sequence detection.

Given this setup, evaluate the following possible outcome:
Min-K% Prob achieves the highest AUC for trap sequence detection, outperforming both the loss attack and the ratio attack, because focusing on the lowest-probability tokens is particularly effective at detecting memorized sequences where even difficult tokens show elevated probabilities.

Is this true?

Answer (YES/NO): NO